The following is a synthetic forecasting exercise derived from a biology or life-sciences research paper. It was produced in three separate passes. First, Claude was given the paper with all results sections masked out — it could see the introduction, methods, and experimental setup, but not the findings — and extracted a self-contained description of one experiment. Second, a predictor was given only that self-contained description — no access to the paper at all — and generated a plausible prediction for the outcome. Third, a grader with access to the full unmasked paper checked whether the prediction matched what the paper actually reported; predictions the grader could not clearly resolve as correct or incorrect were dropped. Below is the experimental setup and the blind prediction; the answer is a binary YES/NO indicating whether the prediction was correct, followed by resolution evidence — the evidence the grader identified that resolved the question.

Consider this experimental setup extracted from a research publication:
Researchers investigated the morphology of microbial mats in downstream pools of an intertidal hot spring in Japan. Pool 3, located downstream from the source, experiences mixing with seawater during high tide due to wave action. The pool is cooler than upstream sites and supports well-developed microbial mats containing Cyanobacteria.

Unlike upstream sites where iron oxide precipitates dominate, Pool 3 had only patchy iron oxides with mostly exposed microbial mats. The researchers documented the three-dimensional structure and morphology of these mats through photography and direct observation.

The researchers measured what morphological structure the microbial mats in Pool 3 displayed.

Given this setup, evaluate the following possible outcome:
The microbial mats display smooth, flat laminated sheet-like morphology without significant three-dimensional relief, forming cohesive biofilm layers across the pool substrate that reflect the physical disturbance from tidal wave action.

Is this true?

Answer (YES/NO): NO